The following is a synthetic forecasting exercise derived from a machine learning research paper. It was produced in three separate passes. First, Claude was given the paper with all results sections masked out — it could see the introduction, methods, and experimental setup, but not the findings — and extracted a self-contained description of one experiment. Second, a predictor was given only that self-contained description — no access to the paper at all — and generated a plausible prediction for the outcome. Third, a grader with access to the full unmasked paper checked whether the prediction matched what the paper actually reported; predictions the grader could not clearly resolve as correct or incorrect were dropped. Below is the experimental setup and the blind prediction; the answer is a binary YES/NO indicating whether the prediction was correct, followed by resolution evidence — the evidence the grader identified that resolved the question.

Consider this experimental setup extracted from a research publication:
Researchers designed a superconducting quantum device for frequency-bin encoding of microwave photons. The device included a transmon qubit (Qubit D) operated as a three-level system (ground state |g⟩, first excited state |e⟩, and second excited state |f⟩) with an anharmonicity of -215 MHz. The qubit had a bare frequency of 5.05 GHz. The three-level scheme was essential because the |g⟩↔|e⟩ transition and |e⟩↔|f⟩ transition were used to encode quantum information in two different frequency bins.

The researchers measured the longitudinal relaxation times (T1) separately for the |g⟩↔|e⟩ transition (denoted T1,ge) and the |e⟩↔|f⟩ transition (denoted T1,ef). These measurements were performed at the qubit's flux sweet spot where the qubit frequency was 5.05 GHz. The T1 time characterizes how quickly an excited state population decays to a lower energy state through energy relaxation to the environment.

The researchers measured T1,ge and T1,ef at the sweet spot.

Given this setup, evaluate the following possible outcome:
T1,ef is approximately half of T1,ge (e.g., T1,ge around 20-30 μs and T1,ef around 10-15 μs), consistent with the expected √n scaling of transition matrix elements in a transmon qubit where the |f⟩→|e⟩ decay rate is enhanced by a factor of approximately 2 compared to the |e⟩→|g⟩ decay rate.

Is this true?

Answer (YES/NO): NO